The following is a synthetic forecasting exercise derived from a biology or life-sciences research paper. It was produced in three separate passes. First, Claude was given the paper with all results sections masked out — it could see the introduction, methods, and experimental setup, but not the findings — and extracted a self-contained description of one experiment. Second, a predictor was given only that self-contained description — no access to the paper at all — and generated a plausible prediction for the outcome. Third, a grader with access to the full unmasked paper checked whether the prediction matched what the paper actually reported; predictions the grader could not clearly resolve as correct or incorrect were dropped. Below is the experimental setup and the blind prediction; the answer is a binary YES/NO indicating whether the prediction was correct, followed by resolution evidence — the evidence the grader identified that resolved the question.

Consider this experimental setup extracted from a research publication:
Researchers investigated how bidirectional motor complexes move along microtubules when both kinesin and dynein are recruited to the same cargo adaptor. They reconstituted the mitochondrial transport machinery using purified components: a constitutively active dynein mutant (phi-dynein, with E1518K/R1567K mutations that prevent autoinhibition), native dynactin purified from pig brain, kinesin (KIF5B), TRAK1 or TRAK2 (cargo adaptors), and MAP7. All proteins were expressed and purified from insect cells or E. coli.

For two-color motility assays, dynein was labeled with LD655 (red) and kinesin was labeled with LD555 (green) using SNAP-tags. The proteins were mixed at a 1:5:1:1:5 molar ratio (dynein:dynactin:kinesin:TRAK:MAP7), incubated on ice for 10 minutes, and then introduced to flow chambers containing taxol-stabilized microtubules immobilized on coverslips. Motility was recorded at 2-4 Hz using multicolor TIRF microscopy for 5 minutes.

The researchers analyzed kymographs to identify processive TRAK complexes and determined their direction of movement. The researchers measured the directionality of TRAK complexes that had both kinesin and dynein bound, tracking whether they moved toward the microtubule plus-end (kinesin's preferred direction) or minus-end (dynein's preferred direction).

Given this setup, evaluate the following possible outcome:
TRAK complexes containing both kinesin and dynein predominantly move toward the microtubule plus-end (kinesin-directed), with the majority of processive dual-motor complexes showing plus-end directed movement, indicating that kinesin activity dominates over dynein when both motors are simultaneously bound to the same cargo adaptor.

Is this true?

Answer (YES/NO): YES